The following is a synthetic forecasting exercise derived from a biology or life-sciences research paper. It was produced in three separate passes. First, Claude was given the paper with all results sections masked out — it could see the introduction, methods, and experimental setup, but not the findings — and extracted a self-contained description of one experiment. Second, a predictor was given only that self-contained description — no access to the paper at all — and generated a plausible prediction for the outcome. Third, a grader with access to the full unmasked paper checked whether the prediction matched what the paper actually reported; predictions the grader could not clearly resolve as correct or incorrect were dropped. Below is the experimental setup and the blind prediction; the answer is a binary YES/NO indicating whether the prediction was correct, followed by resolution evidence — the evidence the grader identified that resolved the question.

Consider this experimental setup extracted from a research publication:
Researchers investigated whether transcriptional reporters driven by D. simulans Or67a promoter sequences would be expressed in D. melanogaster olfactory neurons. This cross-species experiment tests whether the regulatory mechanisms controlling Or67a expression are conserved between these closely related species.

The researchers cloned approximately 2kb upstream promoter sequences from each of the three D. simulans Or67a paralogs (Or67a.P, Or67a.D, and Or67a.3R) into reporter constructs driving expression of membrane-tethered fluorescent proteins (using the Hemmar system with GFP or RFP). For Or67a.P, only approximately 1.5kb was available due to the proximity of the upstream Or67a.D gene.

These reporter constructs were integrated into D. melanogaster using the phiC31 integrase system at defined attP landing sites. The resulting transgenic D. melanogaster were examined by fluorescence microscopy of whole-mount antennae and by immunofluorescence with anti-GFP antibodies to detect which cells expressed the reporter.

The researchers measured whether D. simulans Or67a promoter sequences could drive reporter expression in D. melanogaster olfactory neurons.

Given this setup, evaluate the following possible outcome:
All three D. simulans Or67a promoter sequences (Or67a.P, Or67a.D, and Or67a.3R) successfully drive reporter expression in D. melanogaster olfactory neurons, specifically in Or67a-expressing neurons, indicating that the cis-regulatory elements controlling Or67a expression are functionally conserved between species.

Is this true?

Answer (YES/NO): YES